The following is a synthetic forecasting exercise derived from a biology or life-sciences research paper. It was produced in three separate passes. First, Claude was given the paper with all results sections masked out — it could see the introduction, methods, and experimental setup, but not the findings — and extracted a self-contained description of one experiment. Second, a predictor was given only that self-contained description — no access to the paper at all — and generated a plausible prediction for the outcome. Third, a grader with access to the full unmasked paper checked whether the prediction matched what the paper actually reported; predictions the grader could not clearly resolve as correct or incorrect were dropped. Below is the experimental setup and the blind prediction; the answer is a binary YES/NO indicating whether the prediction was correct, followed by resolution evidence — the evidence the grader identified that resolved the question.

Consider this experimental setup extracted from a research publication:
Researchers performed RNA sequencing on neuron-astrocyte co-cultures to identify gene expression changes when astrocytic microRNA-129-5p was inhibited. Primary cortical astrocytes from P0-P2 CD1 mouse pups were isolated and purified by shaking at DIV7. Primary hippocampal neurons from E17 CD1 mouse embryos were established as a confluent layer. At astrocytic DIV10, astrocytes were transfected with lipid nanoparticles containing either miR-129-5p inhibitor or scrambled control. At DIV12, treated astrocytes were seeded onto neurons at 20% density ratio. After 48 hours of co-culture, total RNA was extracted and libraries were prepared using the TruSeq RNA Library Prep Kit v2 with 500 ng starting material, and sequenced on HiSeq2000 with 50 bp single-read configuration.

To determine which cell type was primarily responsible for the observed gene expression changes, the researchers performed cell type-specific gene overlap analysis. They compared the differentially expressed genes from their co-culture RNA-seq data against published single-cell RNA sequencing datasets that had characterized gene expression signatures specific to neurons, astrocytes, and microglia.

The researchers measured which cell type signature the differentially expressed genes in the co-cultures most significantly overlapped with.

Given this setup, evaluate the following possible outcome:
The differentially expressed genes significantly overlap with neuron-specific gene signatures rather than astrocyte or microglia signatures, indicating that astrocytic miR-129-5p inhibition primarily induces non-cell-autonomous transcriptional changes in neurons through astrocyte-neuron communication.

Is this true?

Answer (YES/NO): NO